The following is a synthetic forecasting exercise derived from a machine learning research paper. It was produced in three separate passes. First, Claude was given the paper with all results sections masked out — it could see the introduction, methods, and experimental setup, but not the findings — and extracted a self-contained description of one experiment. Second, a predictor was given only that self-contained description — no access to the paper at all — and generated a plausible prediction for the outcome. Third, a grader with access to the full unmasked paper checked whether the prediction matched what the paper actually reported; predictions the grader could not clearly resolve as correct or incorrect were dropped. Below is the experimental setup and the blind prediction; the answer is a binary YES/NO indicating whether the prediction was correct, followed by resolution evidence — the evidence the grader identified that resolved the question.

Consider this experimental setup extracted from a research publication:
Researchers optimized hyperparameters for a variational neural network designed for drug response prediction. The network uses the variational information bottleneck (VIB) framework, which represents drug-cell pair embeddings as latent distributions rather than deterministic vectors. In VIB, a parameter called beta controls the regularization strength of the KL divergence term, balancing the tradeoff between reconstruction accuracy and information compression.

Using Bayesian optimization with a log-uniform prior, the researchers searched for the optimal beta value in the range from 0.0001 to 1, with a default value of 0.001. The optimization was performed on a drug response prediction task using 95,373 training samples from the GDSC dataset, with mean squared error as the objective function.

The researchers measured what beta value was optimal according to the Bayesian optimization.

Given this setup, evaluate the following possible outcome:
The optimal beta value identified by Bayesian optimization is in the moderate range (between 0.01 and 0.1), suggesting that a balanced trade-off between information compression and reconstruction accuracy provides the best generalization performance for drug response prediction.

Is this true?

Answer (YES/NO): NO